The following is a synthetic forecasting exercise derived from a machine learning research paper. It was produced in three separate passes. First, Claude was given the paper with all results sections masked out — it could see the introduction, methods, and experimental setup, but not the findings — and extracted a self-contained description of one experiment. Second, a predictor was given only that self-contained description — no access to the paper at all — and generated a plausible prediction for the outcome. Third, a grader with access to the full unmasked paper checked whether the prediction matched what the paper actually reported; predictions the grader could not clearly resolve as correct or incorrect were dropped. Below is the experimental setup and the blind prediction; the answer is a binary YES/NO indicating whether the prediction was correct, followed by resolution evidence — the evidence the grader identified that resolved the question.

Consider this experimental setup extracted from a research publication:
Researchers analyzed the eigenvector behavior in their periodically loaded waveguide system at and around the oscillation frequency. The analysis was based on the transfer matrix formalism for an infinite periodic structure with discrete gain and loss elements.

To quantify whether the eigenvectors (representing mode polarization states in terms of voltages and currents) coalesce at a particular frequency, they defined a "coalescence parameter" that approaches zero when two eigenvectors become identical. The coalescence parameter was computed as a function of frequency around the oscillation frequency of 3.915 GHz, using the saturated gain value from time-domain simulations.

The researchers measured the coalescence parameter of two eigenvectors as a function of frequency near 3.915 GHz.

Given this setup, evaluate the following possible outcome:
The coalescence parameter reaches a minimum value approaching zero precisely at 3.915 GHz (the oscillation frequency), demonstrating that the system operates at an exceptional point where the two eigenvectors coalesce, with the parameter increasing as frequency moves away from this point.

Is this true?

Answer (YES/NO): YES